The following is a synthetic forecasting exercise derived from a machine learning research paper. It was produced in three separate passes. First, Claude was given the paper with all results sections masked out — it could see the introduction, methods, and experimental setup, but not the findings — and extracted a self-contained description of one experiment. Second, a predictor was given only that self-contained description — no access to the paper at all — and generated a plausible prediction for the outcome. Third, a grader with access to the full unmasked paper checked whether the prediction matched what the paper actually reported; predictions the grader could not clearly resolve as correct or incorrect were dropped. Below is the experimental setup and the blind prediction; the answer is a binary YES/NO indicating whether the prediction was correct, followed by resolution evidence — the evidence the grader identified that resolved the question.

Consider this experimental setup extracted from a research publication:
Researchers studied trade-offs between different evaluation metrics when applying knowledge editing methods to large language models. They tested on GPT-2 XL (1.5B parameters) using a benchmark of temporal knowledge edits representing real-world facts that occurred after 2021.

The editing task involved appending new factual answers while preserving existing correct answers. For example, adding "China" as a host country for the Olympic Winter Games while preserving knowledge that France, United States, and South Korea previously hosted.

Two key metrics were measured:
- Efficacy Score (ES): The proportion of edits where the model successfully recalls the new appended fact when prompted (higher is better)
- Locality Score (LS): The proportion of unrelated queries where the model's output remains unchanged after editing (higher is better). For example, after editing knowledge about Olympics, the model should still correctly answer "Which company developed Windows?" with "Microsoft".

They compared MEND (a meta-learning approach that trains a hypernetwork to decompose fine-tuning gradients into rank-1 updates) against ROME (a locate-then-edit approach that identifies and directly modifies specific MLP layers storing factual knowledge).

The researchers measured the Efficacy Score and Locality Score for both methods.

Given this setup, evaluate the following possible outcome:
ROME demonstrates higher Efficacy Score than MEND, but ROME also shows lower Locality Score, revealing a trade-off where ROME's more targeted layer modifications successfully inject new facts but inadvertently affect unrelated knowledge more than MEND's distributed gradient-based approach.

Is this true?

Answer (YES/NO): NO